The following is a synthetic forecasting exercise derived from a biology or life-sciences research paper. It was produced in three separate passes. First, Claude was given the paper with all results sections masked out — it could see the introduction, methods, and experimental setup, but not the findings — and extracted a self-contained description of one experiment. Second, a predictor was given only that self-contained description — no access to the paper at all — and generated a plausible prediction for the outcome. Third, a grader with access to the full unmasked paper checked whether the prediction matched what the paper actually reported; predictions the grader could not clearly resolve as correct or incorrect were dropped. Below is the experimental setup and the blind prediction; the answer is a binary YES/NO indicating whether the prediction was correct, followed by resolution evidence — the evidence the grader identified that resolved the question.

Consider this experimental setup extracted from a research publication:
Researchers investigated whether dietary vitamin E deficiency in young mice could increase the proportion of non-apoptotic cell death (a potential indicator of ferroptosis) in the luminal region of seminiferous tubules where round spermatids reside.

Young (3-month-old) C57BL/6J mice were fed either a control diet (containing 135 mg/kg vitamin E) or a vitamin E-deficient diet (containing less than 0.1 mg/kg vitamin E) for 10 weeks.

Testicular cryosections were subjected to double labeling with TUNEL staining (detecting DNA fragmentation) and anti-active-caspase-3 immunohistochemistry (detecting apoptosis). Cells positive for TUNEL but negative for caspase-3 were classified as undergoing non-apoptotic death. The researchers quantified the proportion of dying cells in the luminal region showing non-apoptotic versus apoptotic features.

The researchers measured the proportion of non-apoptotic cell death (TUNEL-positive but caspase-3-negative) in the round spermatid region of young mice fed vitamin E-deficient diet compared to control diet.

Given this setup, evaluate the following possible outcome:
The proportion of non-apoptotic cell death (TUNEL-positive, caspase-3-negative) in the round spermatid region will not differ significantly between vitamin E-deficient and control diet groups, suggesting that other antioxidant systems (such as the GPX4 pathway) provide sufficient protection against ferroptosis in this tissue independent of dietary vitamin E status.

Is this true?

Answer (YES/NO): NO